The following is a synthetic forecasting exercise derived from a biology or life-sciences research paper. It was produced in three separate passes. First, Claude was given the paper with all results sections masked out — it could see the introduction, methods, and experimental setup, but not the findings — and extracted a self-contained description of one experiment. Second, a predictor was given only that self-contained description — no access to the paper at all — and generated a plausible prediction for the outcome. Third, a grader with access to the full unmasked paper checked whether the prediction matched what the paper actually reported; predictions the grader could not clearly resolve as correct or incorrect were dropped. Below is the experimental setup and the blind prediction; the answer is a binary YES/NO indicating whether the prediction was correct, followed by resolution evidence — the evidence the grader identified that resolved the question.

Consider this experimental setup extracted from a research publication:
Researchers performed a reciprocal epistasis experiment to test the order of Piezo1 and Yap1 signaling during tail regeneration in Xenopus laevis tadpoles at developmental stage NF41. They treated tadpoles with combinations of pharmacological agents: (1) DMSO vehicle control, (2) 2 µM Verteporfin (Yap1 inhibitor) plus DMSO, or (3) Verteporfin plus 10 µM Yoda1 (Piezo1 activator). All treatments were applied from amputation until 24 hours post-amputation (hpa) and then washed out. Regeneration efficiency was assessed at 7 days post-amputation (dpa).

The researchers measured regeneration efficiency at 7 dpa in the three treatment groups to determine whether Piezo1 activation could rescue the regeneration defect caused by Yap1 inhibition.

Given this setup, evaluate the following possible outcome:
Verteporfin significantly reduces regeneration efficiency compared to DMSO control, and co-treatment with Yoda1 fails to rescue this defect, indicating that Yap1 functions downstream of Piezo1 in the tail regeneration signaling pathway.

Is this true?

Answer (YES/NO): YES